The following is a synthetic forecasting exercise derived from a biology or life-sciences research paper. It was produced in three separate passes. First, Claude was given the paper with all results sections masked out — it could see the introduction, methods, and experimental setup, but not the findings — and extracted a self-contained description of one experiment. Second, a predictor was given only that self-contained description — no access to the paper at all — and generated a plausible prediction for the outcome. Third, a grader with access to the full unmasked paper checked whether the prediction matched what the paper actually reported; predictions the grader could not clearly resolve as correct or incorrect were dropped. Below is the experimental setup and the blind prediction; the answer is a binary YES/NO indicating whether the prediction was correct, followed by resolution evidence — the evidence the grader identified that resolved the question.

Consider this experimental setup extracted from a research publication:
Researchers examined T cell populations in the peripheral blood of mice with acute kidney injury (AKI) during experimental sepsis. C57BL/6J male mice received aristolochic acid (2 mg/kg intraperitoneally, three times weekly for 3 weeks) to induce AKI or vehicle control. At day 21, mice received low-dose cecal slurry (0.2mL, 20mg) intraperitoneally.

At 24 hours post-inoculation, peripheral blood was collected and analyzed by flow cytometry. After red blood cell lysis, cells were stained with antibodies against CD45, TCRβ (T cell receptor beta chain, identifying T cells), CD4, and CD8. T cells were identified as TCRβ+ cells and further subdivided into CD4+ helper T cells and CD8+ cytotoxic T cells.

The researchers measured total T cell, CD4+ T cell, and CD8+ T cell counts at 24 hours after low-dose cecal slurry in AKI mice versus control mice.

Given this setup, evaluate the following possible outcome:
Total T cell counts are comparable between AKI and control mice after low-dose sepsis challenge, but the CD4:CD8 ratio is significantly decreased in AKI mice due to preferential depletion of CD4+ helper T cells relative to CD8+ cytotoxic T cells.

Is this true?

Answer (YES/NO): NO